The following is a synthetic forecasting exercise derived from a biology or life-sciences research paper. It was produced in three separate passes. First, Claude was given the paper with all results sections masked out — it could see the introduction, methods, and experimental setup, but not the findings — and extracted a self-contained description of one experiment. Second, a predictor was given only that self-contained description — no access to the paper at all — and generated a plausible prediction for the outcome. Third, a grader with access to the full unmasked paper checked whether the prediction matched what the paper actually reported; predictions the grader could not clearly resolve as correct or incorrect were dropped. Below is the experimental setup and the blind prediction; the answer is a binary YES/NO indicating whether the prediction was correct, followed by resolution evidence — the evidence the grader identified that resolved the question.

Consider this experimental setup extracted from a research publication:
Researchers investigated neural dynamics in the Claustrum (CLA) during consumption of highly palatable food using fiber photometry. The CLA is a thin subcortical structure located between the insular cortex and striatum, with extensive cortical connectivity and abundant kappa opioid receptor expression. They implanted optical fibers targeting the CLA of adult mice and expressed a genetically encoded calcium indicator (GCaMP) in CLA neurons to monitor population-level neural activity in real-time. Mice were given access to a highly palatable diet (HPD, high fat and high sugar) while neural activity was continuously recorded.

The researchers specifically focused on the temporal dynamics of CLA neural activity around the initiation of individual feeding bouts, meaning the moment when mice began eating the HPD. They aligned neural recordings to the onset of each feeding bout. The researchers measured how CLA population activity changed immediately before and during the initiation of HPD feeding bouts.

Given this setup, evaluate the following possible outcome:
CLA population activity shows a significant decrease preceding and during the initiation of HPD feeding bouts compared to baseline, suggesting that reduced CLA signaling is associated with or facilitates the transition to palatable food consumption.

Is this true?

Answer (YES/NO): NO